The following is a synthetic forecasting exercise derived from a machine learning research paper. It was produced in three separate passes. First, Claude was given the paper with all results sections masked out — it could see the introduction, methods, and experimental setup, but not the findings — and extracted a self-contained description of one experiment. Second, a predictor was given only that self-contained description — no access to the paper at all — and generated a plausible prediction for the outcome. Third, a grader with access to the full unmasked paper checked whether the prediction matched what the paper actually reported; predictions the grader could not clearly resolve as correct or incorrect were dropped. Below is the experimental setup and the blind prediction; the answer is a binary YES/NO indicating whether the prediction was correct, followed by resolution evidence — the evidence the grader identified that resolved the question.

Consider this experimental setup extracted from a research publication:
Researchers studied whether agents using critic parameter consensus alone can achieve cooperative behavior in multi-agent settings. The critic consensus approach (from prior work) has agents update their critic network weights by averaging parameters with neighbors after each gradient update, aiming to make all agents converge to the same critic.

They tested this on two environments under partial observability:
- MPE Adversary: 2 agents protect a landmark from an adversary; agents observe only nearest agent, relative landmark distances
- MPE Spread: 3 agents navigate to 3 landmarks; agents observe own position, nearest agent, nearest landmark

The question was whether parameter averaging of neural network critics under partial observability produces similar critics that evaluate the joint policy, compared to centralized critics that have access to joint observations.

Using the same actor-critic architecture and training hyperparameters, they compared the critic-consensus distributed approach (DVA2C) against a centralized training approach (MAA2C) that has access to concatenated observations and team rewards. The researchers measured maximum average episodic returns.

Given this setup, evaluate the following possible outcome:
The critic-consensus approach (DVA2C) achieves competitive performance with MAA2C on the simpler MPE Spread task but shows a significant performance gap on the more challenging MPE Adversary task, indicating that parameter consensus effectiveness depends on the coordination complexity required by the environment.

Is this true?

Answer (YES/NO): NO